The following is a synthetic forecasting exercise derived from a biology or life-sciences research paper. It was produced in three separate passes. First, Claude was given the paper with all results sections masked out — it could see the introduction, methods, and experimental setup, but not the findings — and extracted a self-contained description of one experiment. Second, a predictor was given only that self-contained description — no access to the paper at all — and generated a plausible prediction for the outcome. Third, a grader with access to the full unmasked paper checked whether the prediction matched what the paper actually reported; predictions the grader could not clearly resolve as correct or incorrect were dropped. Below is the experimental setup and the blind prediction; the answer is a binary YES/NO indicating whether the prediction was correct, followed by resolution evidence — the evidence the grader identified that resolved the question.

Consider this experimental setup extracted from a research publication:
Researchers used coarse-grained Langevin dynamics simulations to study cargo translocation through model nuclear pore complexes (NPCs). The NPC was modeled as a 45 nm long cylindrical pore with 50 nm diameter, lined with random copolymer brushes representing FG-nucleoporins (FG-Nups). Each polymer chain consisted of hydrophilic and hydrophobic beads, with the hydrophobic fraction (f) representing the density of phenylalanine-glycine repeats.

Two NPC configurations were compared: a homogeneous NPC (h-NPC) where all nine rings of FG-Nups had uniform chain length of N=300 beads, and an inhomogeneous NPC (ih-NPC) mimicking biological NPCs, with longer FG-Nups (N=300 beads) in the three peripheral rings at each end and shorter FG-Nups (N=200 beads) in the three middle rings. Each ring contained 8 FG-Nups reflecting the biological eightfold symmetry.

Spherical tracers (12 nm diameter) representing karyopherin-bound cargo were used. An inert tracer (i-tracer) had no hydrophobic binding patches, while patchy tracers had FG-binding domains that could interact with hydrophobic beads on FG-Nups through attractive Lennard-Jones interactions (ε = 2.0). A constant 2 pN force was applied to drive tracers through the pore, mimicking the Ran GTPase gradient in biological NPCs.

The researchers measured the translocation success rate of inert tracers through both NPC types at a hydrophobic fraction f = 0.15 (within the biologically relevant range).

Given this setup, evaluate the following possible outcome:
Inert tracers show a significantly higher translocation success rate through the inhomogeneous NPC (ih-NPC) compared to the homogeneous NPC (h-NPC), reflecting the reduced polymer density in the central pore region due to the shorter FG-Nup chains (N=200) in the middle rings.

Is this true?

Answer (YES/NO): NO